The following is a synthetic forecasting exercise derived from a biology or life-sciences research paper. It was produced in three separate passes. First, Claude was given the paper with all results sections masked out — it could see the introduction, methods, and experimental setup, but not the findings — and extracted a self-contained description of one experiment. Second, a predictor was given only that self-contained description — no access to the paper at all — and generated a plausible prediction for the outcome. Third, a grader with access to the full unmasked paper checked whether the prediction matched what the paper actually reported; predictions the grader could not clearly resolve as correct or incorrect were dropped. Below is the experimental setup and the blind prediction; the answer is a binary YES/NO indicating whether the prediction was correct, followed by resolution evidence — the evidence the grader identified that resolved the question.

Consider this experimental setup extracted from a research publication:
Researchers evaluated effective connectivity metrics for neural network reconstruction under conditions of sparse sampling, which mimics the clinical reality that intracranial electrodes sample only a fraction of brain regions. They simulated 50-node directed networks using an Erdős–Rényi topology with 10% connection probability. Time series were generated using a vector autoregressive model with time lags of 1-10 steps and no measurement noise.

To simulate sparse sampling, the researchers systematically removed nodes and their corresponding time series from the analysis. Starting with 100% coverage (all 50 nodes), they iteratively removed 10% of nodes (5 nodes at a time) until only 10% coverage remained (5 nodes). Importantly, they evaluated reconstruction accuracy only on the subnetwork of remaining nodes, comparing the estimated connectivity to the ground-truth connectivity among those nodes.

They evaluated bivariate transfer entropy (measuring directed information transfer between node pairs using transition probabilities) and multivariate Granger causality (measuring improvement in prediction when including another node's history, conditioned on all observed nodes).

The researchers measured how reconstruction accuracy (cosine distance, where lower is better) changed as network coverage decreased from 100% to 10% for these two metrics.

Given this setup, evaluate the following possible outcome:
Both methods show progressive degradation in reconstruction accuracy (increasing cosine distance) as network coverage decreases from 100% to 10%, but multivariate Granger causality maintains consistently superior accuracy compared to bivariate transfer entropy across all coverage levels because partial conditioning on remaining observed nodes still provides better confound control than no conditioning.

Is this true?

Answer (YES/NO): NO